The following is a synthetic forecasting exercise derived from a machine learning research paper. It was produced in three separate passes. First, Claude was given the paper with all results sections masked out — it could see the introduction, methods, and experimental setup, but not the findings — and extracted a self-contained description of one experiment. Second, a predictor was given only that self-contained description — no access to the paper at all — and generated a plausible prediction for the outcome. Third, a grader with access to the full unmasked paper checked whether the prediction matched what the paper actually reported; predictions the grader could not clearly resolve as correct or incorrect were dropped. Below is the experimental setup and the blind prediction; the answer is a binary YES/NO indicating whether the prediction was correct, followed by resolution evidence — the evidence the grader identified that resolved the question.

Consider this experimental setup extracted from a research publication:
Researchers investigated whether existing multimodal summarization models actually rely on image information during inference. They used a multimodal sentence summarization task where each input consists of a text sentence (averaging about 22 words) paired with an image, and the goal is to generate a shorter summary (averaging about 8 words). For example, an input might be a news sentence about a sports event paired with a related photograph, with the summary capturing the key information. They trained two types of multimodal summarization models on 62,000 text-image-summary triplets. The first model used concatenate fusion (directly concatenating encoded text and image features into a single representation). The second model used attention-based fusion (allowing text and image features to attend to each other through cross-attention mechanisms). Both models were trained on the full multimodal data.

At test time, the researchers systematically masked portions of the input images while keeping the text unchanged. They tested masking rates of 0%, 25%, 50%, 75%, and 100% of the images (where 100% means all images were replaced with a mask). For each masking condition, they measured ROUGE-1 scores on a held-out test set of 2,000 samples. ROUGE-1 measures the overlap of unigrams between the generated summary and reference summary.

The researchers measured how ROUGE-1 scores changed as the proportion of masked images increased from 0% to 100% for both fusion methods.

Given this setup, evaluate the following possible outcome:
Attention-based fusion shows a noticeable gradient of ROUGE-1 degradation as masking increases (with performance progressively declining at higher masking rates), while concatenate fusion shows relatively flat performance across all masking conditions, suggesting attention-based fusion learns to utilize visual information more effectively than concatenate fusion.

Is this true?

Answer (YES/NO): NO